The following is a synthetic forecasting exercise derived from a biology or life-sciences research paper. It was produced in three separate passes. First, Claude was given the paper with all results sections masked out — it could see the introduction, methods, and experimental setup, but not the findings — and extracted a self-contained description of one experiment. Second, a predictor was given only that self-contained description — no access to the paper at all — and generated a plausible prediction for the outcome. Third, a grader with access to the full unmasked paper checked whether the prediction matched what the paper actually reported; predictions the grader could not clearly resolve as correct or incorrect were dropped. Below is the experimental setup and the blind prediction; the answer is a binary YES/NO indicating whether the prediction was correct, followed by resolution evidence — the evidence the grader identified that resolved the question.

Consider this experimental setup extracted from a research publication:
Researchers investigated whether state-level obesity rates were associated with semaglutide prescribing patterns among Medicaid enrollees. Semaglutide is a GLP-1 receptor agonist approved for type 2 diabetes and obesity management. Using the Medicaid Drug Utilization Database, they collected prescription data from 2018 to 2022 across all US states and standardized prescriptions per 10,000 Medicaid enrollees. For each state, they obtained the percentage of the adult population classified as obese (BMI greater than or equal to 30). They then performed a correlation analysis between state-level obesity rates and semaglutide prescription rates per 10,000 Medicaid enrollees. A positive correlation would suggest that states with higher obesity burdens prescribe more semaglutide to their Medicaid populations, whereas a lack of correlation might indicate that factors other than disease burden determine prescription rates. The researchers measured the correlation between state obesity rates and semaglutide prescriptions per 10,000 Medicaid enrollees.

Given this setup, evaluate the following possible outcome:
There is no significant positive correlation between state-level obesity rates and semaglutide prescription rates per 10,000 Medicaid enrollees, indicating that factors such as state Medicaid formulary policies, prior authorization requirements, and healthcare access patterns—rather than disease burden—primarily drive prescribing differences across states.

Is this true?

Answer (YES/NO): YES